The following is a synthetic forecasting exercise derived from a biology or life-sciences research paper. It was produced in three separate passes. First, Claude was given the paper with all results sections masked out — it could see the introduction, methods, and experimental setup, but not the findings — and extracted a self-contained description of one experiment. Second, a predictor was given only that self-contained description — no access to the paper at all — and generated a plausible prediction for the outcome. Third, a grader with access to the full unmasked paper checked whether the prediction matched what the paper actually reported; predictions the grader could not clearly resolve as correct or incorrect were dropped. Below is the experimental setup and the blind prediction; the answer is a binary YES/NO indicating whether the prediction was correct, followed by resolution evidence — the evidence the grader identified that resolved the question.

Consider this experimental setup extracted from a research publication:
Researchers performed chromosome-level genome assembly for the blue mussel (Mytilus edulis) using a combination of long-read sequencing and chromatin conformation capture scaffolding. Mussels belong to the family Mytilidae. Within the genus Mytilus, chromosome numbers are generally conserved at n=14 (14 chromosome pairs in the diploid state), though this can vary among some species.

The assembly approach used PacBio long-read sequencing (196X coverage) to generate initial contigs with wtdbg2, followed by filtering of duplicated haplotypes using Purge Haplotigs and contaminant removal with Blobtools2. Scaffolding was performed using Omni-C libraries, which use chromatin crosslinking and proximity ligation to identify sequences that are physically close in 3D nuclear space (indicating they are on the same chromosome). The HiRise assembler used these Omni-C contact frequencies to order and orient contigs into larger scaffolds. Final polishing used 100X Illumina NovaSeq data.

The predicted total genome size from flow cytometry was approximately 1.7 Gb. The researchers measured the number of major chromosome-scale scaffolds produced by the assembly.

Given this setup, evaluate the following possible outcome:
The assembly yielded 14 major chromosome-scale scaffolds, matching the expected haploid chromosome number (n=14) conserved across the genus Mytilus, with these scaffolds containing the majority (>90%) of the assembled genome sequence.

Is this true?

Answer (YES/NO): YES